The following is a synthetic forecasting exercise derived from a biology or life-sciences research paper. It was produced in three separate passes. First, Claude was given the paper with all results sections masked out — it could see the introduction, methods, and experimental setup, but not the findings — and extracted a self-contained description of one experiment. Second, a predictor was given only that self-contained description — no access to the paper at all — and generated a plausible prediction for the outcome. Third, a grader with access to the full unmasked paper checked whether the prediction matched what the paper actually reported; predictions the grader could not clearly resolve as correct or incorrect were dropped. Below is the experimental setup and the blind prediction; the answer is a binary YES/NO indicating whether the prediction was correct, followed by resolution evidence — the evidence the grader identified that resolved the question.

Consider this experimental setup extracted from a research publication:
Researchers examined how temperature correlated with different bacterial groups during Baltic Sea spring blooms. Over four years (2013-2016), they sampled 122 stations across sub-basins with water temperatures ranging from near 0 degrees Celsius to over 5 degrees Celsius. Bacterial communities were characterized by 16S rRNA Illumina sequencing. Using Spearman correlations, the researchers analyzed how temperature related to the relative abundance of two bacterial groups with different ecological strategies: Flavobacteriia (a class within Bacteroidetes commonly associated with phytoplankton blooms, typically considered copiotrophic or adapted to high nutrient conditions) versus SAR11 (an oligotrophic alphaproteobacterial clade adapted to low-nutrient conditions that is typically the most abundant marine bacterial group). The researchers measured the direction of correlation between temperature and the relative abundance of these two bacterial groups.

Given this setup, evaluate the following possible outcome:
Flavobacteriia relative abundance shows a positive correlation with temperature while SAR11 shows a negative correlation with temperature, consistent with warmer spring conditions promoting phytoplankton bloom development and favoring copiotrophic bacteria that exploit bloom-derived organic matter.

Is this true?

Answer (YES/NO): NO